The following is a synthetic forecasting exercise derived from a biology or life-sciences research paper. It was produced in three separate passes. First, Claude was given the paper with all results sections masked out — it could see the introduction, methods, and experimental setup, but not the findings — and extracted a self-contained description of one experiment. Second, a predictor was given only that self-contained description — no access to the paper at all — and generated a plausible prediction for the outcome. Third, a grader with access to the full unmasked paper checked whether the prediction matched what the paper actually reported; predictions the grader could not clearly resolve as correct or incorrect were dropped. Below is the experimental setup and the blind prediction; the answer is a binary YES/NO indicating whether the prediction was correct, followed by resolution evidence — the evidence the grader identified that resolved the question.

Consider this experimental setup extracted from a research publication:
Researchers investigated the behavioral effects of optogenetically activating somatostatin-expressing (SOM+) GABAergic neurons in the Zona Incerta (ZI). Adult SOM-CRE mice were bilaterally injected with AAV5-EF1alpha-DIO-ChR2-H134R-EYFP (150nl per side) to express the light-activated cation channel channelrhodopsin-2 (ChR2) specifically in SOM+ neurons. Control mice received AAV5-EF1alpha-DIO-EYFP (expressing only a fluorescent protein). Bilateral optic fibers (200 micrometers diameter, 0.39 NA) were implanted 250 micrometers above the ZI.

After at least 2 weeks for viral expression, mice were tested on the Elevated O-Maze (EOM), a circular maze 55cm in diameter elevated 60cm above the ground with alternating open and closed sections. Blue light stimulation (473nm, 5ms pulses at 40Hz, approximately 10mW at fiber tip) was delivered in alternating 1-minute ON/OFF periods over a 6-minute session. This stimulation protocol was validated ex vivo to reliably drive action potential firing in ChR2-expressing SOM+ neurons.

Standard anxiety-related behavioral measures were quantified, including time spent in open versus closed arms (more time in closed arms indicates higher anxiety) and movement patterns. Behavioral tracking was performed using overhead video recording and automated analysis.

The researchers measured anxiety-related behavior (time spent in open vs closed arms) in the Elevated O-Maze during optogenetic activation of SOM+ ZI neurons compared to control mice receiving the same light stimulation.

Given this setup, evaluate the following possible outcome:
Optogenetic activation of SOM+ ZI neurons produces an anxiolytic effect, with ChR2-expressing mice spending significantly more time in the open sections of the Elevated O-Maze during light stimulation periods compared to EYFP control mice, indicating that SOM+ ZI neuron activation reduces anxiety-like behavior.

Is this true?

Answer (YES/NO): NO